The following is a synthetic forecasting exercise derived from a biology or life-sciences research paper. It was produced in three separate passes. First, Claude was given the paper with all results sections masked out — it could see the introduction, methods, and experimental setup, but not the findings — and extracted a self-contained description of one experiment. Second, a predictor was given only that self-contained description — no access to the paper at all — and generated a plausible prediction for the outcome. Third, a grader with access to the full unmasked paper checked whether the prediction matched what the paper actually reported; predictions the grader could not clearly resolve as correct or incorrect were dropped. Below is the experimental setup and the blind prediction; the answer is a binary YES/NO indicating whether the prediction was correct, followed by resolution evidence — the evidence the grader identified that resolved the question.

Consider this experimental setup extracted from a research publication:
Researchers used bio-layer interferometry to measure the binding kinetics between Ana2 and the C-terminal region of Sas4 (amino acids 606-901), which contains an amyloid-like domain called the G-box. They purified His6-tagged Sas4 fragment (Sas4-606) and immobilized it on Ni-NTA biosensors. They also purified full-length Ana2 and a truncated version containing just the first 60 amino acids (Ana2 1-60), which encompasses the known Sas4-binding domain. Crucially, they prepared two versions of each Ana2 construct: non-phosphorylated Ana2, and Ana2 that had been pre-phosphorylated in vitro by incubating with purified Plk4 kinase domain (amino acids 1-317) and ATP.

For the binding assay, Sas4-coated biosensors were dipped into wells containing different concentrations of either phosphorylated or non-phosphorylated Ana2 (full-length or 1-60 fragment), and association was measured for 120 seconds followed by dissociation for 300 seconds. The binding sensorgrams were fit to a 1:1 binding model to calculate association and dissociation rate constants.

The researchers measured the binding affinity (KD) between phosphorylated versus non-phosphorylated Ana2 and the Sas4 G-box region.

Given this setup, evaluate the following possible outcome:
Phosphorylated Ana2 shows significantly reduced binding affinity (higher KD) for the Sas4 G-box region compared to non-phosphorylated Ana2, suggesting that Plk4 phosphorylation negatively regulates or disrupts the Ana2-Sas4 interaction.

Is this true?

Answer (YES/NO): NO